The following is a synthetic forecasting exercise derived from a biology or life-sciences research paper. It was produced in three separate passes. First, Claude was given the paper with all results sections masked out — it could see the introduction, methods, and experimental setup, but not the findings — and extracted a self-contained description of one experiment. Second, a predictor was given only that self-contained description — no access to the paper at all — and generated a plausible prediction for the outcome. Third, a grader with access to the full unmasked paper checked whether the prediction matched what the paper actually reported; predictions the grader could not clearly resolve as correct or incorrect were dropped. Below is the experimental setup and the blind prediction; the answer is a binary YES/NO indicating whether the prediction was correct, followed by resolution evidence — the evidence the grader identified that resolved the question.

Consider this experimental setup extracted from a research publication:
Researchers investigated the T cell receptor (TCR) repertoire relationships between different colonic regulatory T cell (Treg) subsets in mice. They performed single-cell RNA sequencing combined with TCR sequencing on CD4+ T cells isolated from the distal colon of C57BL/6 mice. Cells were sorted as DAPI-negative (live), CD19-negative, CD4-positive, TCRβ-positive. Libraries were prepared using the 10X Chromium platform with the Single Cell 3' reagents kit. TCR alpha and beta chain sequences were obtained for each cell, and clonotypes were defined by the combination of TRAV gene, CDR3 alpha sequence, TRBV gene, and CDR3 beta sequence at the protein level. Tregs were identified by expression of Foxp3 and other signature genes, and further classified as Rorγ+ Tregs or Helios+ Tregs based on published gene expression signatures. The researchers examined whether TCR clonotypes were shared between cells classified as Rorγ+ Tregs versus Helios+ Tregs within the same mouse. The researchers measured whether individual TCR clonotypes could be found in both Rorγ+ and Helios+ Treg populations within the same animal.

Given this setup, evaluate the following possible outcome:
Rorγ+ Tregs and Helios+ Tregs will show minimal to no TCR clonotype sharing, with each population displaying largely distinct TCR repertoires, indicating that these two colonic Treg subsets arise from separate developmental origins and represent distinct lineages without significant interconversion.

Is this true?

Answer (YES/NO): NO